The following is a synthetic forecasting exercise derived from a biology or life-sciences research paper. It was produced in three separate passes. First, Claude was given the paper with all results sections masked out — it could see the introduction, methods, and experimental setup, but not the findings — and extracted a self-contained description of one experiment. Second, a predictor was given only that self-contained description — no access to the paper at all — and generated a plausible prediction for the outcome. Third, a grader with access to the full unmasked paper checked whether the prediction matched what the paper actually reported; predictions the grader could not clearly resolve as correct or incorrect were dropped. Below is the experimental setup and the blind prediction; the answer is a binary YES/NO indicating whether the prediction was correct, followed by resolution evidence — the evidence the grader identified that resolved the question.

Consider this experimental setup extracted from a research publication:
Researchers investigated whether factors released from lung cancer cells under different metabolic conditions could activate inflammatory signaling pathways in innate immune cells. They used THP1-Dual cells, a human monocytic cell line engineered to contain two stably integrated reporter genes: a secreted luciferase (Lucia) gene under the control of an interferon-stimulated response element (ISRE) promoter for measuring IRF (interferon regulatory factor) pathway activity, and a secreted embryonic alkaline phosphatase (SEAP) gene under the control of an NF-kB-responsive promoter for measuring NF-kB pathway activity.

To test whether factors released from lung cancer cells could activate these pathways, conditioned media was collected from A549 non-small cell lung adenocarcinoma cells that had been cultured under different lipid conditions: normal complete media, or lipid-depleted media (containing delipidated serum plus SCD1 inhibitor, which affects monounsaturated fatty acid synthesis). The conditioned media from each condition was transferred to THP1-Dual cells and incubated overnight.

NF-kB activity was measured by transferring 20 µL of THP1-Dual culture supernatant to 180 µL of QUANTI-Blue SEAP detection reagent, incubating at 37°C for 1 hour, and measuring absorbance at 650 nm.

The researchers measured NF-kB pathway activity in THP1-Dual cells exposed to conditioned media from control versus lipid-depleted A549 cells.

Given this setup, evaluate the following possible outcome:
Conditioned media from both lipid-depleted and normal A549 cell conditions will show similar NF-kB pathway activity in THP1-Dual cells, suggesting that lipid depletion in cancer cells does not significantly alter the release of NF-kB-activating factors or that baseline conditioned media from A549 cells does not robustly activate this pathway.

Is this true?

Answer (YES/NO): NO